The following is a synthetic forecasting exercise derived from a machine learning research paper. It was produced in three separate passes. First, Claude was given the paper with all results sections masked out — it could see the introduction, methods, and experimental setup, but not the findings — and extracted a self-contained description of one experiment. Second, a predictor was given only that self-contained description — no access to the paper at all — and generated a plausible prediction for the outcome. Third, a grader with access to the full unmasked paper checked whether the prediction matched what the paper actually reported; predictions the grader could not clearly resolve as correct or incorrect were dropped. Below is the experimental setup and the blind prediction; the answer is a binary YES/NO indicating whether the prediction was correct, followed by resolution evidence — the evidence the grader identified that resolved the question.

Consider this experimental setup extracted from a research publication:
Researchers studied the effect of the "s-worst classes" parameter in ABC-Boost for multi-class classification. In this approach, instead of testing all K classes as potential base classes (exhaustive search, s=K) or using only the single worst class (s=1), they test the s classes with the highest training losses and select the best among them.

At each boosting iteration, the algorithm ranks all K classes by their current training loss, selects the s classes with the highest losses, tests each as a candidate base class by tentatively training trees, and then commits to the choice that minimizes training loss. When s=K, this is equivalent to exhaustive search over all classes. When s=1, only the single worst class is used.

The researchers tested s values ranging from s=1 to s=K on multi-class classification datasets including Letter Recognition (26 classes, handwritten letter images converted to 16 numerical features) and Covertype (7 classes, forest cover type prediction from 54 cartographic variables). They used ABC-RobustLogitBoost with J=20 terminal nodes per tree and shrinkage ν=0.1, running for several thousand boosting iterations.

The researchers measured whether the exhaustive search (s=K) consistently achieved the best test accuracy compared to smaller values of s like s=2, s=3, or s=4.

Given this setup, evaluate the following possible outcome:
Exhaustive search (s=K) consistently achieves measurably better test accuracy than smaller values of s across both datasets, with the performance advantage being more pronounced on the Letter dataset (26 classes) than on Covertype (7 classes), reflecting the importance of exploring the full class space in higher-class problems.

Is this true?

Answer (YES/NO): NO